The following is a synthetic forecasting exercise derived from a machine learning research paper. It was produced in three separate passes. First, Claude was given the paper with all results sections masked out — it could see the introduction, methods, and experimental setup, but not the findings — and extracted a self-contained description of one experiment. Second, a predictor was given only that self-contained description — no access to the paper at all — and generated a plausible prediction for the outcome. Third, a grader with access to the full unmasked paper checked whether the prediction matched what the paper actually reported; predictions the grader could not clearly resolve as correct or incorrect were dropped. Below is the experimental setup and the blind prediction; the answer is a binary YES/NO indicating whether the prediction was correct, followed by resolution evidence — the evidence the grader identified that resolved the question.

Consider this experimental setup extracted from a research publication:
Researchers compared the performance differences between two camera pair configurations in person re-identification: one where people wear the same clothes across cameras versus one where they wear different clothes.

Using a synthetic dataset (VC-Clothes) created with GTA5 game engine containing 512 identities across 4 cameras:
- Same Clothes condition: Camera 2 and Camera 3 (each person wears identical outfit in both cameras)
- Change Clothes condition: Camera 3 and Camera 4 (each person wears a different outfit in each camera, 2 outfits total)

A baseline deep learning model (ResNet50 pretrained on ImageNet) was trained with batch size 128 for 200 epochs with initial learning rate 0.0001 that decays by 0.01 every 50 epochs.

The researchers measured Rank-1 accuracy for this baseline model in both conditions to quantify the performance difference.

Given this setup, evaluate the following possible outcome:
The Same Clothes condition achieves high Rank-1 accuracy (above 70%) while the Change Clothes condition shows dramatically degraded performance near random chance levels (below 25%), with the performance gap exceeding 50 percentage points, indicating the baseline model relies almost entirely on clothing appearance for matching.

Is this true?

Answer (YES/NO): NO